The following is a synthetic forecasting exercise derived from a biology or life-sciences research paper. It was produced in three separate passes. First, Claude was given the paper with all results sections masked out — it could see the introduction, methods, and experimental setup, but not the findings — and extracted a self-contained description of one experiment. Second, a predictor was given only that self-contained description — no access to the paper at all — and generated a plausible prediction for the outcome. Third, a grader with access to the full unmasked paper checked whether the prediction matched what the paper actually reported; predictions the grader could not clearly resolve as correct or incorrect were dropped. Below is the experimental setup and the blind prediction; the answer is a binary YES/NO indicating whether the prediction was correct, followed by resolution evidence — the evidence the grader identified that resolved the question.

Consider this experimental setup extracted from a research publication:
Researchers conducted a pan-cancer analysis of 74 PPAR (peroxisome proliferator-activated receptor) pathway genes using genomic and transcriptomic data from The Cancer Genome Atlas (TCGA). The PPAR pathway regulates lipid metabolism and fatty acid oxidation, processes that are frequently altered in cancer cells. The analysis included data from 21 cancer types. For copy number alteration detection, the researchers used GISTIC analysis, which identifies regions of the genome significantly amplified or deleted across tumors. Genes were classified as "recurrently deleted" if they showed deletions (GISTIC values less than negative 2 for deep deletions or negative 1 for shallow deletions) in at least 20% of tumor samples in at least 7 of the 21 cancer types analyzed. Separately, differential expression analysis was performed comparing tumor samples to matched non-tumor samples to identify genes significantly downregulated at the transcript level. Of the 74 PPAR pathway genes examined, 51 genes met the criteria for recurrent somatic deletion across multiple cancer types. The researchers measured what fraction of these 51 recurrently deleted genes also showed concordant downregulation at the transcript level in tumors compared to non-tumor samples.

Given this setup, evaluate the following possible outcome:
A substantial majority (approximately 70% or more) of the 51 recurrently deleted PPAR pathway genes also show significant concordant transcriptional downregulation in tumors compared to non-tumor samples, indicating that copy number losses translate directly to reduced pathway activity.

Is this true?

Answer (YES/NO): YES